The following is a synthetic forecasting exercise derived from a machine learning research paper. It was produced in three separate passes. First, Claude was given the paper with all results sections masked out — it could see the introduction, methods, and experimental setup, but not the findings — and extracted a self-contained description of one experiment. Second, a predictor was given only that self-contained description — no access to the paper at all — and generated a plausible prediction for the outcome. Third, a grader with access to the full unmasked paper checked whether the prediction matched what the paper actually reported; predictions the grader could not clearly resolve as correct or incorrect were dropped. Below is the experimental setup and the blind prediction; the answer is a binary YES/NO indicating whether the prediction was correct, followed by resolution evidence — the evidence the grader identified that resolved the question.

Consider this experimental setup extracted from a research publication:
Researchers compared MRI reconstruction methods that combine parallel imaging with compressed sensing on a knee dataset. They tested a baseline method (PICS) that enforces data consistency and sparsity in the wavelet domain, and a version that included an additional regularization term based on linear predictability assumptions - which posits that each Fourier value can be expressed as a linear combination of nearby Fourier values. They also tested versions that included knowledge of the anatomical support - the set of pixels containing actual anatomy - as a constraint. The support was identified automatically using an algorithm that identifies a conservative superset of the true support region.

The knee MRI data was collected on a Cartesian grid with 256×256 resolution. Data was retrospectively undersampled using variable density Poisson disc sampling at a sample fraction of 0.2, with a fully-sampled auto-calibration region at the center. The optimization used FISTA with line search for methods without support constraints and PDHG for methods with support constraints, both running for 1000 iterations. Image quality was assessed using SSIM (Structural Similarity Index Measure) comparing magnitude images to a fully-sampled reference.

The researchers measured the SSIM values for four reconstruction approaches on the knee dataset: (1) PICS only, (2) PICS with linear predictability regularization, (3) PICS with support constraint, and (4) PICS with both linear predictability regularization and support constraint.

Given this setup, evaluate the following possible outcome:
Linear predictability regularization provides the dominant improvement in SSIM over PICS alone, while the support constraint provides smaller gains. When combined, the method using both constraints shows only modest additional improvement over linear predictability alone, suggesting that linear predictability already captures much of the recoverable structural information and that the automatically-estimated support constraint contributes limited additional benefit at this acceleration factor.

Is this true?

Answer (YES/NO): NO